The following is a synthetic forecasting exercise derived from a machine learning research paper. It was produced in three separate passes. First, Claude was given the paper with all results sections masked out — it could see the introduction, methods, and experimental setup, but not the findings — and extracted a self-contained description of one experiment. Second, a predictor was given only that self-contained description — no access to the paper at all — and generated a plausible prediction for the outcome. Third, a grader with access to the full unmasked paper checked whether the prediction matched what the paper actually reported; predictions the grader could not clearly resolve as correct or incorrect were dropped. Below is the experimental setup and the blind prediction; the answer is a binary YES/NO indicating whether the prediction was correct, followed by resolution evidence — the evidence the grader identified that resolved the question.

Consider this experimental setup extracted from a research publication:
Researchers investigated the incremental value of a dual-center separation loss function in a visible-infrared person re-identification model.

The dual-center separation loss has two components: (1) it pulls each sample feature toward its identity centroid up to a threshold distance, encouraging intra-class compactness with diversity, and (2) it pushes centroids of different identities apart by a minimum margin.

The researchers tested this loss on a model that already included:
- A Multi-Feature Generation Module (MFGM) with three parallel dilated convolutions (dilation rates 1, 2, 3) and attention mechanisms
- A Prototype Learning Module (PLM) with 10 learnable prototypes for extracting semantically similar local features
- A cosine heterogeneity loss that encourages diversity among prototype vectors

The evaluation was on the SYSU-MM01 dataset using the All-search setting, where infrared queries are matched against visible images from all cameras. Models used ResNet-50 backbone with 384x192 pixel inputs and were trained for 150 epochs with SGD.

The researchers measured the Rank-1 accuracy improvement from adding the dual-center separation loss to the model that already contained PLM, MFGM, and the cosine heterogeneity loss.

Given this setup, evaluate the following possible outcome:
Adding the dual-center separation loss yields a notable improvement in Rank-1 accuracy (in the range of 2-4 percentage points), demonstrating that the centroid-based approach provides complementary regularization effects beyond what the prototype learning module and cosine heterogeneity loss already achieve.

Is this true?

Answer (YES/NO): YES